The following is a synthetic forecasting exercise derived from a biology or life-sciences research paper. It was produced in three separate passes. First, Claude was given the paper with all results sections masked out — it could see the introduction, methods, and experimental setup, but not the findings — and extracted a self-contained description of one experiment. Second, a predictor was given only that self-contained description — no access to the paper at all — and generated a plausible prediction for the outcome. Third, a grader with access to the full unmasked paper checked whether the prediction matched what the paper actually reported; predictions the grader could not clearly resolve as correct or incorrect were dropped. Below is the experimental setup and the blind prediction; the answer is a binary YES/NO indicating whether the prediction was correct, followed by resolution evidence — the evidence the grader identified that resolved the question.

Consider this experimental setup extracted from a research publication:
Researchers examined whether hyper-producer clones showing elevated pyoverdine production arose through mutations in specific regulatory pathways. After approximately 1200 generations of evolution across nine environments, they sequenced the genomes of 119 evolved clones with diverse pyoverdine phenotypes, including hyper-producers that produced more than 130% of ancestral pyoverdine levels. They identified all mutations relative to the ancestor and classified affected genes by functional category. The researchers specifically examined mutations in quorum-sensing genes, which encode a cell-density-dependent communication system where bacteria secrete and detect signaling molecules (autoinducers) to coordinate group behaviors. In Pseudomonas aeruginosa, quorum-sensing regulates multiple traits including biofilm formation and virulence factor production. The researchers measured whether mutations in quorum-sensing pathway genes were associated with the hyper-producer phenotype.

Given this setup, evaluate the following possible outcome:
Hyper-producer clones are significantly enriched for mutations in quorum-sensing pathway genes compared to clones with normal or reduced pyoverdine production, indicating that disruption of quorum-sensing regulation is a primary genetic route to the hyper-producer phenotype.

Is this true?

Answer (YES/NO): YES